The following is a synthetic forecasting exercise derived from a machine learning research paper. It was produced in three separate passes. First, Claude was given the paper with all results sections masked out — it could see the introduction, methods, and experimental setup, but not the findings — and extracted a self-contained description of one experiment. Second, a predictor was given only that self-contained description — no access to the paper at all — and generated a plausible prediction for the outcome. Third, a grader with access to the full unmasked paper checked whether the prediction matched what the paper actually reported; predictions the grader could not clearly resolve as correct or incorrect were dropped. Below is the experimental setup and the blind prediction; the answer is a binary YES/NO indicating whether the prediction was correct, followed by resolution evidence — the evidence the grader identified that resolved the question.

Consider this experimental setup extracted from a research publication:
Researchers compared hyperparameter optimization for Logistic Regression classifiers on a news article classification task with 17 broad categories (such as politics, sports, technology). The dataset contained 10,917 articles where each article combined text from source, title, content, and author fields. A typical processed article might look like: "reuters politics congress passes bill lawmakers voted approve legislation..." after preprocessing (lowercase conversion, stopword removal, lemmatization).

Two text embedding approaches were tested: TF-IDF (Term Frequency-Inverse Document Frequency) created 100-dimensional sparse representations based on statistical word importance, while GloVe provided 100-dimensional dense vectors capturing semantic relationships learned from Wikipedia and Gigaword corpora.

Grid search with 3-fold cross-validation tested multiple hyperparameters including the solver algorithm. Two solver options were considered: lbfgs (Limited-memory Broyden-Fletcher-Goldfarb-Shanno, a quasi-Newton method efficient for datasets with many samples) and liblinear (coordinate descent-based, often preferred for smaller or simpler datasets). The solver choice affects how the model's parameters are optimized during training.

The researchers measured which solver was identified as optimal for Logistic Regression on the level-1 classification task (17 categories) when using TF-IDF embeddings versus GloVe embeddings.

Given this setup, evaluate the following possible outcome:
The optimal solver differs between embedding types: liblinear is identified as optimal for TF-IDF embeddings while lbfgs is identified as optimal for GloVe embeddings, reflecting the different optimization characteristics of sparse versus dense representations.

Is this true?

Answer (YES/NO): NO